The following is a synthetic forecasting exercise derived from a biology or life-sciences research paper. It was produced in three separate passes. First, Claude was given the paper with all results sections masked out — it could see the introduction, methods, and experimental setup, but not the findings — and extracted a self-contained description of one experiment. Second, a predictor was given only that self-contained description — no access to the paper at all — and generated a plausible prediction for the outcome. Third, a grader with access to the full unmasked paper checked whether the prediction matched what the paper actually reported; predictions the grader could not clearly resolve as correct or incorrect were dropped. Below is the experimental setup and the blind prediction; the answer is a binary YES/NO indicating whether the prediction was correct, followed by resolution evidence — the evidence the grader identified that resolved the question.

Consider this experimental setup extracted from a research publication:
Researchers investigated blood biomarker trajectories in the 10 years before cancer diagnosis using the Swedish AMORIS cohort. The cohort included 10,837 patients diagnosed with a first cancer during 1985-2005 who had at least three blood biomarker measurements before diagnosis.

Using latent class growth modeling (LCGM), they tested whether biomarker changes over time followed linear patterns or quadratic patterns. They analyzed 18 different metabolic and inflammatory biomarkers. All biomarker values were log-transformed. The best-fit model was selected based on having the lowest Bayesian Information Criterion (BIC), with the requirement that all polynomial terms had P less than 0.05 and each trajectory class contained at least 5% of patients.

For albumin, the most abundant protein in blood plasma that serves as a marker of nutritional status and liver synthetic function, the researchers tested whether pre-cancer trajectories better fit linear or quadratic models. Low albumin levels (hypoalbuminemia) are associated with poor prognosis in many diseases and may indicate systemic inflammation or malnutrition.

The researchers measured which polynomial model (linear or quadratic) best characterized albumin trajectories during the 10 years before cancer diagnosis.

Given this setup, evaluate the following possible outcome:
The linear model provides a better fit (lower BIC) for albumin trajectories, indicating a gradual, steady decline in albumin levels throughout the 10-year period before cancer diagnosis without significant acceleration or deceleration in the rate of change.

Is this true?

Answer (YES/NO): NO